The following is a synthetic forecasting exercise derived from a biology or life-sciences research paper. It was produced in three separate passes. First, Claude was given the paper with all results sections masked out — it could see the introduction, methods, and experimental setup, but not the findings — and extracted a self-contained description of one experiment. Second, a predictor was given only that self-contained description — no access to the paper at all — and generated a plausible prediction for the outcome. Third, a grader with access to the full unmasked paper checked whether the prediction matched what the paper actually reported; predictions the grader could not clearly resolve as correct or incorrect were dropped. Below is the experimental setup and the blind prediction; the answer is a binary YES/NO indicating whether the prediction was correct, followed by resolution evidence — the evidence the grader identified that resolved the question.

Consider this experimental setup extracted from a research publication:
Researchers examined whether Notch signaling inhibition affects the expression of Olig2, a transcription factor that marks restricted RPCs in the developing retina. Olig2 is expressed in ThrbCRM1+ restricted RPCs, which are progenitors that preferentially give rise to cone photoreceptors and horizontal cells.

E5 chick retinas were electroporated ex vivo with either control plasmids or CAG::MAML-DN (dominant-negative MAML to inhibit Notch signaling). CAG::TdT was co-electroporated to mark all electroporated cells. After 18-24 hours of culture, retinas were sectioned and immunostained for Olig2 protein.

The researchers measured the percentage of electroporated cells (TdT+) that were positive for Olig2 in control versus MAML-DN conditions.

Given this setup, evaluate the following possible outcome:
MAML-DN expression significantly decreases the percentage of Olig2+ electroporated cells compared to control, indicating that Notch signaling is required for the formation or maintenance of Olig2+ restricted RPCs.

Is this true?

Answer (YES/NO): NO